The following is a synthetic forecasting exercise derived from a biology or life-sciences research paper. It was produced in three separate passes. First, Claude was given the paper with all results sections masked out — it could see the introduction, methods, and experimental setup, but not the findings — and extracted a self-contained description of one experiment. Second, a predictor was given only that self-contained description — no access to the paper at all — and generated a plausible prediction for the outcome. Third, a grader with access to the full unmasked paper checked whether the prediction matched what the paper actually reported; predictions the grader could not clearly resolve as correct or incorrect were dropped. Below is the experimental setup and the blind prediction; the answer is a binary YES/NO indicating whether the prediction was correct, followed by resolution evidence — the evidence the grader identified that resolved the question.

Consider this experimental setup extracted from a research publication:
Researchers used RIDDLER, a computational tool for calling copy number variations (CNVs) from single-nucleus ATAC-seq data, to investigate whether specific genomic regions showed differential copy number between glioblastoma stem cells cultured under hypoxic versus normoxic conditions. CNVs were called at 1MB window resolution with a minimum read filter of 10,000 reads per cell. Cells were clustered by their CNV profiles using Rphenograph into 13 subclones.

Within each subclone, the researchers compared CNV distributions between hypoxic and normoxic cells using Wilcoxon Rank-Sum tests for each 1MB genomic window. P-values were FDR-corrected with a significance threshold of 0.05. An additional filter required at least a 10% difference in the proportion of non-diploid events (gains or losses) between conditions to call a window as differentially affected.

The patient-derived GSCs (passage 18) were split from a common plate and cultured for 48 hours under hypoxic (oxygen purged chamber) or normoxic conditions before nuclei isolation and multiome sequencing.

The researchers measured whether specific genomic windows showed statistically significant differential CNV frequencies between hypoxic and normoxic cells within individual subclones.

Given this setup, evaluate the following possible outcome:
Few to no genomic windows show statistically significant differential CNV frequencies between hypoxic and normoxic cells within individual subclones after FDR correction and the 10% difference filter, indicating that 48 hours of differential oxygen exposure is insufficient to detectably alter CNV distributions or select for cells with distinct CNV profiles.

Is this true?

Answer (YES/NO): NO